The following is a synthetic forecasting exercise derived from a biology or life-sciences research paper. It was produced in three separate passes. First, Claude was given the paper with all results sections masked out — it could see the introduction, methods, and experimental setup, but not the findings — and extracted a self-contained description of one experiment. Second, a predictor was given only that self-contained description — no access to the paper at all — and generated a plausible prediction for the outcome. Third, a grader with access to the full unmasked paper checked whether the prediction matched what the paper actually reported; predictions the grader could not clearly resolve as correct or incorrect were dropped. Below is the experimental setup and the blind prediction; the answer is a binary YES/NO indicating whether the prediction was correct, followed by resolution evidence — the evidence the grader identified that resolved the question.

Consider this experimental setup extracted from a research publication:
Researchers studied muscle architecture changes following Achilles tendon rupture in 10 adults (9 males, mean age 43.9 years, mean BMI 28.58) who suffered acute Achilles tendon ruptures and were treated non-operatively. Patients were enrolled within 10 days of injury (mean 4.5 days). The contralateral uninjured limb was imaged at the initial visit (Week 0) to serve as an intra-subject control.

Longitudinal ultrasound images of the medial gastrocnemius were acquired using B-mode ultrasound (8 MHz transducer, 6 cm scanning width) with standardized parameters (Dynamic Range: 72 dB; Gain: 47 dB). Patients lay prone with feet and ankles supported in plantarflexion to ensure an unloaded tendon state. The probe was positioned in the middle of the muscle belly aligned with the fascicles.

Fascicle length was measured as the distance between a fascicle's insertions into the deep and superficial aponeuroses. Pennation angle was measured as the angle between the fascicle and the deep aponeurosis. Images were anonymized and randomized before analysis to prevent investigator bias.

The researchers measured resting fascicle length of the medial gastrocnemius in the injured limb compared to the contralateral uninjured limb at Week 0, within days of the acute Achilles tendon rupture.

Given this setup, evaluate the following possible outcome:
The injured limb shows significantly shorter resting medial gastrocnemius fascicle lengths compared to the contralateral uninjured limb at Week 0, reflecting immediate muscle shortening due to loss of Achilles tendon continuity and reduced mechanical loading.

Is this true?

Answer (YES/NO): YES